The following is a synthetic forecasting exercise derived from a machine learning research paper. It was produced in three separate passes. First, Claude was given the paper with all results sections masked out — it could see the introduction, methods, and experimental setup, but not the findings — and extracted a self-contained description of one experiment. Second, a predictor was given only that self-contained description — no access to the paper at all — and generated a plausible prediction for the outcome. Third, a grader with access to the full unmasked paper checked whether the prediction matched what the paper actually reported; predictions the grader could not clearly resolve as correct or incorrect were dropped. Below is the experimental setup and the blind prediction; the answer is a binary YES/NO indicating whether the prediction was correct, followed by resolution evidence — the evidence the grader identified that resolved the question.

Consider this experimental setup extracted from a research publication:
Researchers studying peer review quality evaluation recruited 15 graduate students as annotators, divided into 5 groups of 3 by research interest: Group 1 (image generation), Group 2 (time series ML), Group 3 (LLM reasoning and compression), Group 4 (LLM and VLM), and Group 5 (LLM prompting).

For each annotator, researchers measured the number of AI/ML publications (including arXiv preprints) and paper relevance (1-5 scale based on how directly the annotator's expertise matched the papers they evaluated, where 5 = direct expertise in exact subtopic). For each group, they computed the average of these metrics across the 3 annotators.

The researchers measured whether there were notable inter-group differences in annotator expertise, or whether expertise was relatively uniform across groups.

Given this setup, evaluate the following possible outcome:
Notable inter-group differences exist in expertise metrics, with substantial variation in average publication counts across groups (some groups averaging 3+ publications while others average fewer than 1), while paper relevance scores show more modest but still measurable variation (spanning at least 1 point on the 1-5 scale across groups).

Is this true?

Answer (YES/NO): NO